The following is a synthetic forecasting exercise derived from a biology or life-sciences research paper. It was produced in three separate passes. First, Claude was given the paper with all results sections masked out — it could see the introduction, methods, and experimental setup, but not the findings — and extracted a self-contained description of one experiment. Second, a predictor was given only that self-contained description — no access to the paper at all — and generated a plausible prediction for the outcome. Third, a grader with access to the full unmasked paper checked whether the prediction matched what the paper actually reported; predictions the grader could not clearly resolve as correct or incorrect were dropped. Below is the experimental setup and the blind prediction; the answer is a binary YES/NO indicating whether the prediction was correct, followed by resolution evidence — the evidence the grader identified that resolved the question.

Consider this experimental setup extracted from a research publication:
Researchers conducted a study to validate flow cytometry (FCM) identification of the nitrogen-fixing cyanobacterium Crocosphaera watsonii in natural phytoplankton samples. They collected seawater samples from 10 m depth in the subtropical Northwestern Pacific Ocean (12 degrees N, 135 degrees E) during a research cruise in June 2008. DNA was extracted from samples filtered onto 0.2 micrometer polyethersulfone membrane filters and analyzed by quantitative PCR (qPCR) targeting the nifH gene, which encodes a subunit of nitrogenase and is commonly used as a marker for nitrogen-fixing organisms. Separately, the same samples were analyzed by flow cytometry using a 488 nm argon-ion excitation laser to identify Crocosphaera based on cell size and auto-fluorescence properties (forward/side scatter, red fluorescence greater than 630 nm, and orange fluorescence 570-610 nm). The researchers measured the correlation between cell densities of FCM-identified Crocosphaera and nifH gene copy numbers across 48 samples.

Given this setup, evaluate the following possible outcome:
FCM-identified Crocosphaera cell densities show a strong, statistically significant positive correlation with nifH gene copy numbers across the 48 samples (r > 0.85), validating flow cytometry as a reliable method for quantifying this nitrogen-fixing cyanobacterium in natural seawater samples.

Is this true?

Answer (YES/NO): NO